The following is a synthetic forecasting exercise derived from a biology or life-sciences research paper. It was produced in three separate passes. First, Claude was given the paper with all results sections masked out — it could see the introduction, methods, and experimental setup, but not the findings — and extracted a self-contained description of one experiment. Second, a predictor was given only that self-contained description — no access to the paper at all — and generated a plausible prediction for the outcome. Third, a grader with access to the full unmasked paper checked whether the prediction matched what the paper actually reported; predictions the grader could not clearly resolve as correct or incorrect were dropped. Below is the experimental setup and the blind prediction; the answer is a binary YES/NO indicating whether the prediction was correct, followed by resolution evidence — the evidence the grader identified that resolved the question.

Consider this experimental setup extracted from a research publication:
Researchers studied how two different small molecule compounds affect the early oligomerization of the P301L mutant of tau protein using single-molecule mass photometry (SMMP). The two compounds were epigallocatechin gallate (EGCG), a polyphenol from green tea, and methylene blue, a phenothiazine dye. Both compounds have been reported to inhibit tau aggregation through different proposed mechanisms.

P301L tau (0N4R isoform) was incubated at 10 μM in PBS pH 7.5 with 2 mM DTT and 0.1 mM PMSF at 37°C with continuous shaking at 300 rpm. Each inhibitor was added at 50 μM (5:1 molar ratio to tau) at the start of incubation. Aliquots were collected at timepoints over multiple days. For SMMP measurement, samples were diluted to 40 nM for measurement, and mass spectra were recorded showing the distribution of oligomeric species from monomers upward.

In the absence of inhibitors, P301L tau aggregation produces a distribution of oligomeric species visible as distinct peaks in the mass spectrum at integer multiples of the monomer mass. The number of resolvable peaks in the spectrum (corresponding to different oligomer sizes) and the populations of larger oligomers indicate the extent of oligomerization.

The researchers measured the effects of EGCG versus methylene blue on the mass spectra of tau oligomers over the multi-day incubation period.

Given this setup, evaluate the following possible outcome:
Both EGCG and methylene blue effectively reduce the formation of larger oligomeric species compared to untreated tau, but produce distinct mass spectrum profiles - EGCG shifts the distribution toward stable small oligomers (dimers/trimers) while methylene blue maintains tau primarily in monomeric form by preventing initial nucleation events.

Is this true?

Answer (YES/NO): NO